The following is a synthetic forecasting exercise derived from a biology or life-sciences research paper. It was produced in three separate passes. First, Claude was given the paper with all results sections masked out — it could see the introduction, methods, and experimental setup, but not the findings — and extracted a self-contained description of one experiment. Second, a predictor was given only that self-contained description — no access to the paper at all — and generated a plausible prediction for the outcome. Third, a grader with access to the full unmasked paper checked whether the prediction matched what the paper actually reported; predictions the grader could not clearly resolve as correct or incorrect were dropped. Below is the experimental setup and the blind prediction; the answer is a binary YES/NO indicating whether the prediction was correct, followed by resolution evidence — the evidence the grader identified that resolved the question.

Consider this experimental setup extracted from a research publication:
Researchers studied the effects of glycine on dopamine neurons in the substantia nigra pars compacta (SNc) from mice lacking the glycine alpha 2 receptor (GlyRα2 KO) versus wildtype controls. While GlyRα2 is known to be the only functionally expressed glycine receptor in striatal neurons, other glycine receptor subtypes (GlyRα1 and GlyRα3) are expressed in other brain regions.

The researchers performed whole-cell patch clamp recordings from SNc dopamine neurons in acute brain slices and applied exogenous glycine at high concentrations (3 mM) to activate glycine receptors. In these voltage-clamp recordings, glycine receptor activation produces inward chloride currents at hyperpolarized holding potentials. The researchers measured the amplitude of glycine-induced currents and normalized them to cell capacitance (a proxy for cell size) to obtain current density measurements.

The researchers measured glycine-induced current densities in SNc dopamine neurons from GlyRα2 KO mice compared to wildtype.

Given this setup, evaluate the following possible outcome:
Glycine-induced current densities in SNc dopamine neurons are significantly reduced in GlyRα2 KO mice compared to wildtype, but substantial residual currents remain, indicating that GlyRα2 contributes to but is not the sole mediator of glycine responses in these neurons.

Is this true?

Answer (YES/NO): NO